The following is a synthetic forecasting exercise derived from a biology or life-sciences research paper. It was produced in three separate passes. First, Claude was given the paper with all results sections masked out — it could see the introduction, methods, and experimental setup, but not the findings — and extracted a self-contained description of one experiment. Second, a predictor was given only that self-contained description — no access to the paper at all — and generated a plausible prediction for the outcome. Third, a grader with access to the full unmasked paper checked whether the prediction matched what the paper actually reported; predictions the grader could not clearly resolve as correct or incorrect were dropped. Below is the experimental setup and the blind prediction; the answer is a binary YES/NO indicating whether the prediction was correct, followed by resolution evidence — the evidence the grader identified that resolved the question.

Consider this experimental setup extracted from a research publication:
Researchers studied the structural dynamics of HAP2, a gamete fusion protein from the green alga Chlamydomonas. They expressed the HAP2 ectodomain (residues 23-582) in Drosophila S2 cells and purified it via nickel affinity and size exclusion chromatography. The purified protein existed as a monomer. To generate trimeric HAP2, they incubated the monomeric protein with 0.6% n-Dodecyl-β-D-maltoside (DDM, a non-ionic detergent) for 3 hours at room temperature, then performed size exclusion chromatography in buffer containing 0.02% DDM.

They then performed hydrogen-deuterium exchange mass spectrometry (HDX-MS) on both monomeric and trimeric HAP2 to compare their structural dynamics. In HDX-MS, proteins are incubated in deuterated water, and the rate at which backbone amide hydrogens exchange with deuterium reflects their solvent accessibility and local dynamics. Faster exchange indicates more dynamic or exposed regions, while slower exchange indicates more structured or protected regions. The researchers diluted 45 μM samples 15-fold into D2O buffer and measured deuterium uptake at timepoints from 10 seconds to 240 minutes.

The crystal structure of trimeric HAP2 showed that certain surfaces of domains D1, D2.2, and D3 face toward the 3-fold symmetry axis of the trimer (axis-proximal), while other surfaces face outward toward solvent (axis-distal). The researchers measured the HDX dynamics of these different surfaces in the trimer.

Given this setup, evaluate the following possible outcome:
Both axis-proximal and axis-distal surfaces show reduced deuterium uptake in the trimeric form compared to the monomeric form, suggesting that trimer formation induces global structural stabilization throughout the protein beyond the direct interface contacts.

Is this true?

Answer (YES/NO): NO